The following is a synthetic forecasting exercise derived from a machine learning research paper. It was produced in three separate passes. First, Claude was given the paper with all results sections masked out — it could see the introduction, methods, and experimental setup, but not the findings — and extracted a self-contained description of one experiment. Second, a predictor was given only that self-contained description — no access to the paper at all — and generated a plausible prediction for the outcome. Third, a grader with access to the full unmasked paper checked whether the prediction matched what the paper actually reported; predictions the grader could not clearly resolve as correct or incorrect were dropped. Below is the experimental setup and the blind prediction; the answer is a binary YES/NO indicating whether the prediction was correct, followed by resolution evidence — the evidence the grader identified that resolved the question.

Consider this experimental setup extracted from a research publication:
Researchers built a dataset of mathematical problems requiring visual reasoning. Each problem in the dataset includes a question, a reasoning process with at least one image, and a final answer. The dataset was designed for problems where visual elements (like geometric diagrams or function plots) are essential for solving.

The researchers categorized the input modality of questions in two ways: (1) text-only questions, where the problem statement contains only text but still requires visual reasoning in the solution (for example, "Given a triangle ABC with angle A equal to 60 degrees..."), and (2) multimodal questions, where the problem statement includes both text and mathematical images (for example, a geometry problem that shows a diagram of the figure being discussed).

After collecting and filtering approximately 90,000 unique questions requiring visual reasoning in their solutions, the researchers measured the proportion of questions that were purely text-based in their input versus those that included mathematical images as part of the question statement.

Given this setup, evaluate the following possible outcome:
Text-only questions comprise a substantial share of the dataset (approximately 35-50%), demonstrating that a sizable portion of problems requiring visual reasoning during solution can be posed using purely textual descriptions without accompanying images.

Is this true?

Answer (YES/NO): NO